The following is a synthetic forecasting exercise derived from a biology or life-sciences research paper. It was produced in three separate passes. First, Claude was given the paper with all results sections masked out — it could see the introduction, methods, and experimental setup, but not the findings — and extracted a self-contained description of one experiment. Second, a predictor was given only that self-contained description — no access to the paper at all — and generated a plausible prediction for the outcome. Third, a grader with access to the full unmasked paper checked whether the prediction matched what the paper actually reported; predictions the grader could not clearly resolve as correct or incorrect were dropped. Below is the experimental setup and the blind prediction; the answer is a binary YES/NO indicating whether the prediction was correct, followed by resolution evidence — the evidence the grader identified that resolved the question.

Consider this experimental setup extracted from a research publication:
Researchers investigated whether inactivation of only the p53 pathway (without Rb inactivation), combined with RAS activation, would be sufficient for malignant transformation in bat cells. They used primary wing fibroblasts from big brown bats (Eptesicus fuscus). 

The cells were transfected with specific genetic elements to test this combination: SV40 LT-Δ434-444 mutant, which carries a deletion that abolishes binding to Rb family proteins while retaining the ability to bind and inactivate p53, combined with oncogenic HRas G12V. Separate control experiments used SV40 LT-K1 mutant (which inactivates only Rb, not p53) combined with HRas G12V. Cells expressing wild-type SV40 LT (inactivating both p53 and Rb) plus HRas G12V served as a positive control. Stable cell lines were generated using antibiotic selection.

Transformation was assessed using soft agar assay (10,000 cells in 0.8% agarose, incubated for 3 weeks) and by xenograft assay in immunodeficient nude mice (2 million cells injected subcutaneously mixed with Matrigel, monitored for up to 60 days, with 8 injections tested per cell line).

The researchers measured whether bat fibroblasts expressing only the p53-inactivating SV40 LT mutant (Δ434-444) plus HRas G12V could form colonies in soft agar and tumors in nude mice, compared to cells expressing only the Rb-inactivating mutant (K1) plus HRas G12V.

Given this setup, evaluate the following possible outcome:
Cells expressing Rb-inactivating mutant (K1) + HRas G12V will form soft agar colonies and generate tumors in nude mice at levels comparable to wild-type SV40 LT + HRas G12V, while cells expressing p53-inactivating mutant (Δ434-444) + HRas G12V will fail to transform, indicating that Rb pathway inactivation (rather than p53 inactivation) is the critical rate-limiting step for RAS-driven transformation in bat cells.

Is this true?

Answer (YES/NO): NO